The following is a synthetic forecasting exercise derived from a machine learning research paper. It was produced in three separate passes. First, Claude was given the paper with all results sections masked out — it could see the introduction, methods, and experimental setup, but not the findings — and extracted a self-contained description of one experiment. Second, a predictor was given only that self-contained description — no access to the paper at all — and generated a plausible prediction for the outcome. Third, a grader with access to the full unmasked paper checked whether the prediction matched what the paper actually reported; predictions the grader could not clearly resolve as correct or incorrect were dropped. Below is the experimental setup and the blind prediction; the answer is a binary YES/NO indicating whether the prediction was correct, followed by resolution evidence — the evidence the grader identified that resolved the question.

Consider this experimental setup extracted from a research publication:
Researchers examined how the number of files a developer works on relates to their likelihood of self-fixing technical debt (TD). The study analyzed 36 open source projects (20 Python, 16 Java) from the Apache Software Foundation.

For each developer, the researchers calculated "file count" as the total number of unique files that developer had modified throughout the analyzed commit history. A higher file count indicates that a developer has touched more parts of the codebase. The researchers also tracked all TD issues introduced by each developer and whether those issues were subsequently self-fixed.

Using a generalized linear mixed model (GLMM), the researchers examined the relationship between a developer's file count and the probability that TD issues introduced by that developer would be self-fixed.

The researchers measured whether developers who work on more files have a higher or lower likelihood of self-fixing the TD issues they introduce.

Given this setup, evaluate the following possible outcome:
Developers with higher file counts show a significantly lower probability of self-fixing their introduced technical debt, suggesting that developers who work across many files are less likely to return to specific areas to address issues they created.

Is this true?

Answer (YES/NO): NO